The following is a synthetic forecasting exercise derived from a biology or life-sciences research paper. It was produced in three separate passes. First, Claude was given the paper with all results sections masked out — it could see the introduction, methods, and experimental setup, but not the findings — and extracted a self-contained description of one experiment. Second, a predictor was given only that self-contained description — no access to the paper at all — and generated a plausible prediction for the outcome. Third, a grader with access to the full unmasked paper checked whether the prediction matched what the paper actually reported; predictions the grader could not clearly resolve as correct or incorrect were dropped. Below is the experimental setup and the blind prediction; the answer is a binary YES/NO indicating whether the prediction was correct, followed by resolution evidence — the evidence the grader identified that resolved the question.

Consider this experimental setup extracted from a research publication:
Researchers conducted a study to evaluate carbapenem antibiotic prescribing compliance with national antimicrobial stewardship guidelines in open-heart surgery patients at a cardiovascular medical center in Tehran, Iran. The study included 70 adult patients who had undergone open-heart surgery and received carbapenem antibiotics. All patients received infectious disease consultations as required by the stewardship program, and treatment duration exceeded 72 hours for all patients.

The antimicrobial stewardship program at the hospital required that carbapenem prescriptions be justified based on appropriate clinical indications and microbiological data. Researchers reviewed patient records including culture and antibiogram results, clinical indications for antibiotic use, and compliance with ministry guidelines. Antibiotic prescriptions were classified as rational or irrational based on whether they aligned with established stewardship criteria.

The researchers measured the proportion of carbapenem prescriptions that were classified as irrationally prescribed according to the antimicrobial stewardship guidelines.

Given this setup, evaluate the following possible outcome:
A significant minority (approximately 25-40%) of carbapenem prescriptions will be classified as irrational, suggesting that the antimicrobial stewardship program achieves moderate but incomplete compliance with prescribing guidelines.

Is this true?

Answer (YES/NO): NO